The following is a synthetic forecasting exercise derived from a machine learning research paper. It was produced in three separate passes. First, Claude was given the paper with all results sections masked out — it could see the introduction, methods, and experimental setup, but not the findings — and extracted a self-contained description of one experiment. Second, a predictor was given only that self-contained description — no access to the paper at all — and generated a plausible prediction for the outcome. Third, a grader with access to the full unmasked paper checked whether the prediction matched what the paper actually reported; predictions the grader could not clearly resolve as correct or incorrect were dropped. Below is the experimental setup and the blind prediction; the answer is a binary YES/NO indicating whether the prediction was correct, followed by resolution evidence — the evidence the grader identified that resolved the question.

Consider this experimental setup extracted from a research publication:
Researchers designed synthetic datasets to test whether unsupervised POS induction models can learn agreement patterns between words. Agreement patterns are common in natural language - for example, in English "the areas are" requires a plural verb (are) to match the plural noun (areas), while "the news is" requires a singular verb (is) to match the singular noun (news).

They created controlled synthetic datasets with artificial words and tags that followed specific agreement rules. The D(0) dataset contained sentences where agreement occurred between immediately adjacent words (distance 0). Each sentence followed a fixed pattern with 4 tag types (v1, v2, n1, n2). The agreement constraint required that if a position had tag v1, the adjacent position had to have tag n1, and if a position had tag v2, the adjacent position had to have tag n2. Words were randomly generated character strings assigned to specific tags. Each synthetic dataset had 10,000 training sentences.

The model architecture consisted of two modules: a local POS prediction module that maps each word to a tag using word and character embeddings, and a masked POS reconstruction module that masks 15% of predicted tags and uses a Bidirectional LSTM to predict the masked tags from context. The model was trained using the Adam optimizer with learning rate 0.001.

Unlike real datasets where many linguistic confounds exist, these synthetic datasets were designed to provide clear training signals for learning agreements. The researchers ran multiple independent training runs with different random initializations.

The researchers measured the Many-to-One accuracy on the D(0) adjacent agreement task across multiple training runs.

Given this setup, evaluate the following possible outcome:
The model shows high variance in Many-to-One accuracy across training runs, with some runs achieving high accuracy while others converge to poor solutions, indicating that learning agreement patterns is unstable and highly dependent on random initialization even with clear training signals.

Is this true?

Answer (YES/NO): YES